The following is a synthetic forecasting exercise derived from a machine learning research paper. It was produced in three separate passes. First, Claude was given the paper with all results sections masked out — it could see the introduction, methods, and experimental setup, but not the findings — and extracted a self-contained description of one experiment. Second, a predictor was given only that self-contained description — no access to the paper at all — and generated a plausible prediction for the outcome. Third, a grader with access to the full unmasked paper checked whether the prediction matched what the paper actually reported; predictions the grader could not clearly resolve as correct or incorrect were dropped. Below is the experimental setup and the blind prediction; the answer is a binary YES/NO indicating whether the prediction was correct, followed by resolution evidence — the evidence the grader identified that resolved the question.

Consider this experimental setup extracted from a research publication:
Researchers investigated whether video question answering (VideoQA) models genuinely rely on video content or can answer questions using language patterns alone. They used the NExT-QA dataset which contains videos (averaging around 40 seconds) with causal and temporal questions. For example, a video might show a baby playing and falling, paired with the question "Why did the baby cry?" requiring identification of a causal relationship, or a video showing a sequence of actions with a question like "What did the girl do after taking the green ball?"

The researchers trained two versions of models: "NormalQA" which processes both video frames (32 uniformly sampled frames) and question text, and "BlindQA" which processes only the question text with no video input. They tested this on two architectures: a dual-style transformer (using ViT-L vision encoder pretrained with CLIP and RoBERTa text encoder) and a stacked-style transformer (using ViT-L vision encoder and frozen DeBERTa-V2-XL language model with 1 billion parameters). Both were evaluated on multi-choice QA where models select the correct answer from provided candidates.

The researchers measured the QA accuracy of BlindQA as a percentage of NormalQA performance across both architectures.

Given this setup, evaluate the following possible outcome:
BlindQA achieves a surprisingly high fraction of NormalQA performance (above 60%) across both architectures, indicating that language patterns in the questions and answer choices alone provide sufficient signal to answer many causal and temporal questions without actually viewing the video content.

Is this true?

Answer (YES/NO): YES